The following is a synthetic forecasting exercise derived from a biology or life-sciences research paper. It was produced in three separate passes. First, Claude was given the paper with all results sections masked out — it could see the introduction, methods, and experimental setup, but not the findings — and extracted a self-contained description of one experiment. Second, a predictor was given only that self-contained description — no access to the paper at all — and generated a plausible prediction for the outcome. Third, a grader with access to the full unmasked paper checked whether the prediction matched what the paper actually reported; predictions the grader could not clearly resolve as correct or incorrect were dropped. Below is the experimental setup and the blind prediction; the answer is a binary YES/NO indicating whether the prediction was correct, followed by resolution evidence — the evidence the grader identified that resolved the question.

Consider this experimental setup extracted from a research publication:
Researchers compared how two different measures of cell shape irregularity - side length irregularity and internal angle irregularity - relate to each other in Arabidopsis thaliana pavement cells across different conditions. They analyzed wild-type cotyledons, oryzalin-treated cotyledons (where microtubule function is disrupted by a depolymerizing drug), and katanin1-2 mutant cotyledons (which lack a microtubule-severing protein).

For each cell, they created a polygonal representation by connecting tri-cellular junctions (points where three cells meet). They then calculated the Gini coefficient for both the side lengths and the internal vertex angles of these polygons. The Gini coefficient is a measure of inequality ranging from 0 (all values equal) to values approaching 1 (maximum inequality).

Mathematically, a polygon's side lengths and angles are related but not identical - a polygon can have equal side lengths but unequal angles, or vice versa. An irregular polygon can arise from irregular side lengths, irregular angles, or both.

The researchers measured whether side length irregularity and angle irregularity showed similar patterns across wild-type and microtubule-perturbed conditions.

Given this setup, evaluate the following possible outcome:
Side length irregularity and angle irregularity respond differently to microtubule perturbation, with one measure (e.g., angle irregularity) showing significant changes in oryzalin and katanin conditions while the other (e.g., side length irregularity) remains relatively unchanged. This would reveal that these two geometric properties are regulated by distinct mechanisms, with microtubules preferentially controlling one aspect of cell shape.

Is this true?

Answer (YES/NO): NO